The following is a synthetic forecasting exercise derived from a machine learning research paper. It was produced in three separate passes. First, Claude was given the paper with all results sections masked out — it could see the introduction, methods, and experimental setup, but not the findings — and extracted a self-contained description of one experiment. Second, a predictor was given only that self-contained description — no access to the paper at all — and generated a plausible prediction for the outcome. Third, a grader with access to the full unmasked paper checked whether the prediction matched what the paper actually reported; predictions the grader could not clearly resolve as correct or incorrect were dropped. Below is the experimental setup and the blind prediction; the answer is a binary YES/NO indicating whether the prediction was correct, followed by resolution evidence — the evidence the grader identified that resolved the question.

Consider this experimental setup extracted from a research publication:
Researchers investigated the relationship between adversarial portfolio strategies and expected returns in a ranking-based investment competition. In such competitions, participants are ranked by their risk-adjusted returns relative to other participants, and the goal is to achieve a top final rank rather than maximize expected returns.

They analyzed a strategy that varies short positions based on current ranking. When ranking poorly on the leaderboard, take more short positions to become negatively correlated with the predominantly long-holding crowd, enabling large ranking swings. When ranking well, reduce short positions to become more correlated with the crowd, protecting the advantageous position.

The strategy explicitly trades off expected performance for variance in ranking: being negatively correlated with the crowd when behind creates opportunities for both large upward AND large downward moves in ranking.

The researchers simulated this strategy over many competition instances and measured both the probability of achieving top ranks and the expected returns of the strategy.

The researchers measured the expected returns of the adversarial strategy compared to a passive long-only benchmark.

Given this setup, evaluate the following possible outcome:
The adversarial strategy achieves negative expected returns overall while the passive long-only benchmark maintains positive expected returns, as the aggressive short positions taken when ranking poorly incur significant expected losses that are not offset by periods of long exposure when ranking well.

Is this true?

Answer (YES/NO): NO